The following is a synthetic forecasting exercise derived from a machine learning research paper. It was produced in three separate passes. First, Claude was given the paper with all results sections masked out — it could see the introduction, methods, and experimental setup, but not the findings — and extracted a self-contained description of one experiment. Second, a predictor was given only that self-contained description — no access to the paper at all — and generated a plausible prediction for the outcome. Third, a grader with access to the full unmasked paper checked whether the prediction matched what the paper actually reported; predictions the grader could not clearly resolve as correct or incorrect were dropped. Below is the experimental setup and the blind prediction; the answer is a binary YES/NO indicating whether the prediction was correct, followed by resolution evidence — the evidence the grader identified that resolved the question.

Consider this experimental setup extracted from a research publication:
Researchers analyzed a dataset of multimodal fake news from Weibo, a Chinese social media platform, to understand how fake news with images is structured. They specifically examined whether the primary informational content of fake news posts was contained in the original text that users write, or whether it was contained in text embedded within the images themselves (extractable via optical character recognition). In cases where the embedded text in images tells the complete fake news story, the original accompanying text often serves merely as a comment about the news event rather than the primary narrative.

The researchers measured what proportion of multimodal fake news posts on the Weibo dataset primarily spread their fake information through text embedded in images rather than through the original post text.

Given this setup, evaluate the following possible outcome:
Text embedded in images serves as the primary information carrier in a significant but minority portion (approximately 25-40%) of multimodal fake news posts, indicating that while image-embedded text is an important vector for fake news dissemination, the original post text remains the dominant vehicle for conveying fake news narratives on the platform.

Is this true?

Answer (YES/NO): NO